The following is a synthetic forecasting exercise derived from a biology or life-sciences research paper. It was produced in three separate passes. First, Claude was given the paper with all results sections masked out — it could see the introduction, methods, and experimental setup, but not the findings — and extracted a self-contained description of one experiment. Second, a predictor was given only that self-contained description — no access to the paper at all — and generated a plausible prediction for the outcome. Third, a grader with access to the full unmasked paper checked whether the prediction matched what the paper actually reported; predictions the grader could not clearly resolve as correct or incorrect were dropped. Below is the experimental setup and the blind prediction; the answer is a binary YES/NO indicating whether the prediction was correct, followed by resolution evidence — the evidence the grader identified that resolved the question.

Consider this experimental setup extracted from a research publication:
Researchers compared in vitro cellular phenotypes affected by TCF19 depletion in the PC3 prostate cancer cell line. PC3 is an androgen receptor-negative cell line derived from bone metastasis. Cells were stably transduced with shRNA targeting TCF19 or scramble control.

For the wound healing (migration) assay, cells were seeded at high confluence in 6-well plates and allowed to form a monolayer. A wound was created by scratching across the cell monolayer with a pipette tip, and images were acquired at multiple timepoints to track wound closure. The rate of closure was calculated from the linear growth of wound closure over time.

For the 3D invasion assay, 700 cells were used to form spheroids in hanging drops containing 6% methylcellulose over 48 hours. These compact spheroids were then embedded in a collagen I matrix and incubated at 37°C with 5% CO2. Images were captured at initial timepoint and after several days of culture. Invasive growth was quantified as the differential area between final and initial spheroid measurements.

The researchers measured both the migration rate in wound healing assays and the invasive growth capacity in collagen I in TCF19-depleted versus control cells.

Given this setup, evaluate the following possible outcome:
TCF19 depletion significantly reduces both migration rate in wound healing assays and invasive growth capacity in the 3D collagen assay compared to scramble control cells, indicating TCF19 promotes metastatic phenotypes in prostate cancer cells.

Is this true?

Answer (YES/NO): NO